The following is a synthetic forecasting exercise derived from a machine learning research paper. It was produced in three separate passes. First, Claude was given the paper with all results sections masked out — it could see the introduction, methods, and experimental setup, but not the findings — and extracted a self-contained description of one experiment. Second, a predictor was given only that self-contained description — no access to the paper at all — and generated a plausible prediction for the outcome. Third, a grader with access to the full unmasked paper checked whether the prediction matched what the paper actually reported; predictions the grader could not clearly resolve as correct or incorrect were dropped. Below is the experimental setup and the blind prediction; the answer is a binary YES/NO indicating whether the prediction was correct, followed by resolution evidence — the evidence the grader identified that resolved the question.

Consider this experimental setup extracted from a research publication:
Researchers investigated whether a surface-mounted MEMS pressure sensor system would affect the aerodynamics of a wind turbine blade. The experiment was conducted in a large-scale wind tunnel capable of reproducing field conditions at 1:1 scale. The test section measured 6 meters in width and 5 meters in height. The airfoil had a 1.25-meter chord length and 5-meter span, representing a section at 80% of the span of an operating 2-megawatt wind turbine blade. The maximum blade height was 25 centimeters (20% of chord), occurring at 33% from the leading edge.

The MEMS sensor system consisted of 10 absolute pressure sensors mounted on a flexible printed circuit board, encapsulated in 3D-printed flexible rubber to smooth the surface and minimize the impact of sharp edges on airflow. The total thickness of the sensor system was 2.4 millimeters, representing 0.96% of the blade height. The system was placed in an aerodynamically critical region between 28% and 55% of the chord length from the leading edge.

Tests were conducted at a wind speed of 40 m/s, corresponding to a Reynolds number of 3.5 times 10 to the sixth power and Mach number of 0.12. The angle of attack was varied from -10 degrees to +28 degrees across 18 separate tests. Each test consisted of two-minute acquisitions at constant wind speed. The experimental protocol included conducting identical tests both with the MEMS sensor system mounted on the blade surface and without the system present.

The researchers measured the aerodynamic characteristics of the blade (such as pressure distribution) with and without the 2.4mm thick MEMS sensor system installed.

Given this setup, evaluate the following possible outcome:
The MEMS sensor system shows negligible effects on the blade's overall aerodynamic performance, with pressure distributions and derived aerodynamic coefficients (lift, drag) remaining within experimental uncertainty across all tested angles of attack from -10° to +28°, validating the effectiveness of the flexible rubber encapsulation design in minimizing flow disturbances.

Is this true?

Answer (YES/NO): NO